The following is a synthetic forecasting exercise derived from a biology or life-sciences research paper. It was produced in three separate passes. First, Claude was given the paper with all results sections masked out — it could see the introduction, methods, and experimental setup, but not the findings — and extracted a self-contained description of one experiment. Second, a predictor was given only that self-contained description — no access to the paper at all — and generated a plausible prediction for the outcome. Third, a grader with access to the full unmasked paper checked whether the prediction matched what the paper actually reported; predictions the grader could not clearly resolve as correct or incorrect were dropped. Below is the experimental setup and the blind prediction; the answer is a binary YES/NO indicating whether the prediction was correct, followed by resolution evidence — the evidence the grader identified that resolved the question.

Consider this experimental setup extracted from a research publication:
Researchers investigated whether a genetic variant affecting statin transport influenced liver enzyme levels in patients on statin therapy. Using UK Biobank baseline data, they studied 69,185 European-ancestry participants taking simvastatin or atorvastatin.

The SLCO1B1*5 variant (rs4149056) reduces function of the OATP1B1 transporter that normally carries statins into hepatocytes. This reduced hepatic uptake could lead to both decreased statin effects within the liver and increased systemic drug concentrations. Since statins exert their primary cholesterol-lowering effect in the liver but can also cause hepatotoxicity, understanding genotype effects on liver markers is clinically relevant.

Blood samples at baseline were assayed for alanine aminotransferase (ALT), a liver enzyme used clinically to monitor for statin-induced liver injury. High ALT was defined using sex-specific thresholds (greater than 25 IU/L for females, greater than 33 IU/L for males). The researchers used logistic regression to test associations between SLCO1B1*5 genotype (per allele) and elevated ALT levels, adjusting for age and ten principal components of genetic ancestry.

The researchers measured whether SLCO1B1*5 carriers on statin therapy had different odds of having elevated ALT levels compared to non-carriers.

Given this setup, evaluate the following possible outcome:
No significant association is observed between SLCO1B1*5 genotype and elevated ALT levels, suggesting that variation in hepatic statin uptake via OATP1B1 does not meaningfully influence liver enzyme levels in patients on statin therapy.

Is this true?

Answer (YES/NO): NO